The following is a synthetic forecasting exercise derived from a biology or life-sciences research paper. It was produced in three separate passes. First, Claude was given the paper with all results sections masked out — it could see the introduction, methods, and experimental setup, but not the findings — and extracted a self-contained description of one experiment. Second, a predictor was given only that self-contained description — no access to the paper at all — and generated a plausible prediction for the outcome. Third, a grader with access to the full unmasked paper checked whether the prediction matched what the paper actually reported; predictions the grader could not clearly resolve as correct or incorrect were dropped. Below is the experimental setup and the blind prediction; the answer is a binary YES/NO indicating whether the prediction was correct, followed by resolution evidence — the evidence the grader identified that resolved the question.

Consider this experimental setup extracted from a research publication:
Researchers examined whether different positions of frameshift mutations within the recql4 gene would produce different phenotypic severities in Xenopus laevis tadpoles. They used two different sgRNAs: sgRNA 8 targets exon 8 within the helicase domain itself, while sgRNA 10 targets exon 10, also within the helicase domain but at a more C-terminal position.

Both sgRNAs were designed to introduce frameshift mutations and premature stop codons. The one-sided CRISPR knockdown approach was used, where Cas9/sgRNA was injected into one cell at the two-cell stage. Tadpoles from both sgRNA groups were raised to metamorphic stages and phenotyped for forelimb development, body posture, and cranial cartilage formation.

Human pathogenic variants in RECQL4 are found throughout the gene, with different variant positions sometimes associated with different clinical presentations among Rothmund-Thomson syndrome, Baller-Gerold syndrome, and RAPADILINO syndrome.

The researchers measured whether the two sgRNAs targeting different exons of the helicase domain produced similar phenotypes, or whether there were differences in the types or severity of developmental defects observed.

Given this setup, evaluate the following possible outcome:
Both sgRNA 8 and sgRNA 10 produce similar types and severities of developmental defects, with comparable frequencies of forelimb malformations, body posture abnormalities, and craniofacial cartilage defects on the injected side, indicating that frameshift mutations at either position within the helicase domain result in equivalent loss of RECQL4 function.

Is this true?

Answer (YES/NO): YES